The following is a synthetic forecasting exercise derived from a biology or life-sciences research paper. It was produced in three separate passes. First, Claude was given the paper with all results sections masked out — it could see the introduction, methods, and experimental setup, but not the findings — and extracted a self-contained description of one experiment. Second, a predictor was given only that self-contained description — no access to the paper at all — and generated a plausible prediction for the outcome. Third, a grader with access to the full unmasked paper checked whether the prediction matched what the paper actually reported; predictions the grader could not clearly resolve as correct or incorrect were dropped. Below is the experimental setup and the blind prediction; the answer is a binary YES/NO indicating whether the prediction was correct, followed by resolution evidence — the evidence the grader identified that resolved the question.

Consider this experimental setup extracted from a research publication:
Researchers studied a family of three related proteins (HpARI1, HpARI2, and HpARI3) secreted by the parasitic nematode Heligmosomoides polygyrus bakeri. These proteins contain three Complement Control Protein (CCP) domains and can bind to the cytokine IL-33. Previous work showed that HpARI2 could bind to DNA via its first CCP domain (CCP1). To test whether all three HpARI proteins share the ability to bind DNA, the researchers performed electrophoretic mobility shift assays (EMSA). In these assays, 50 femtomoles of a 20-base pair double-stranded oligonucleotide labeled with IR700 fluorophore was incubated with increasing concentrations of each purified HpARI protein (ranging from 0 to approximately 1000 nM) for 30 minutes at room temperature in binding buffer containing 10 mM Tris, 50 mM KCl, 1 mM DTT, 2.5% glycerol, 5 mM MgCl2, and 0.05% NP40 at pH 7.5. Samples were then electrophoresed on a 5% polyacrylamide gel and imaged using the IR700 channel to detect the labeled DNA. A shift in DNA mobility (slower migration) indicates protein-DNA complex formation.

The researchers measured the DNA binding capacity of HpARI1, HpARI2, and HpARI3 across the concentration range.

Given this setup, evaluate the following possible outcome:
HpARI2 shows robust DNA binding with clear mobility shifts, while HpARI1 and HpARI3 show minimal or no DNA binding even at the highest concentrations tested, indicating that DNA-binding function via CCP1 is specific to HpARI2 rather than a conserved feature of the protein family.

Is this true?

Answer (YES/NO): NO